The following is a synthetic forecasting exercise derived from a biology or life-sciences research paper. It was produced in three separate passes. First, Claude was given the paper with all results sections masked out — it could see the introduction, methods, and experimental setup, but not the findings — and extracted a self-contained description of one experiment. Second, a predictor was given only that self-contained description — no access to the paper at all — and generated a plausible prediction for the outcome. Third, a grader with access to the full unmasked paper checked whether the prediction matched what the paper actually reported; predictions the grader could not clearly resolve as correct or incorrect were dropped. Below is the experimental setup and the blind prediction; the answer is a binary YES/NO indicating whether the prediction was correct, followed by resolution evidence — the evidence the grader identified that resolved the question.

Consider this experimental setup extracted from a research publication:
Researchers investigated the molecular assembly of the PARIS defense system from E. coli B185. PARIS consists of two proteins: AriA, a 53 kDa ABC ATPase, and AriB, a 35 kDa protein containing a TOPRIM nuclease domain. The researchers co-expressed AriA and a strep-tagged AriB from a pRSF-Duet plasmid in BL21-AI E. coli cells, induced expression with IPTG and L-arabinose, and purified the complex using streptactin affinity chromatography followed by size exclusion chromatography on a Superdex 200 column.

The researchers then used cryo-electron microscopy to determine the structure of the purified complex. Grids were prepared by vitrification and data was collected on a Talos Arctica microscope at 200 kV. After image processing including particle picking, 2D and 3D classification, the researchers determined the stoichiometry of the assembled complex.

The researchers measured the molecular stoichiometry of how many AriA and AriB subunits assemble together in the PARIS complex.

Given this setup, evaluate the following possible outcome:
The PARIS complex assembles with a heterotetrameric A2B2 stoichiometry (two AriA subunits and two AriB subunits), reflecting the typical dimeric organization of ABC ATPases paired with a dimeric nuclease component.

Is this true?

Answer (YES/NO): NO